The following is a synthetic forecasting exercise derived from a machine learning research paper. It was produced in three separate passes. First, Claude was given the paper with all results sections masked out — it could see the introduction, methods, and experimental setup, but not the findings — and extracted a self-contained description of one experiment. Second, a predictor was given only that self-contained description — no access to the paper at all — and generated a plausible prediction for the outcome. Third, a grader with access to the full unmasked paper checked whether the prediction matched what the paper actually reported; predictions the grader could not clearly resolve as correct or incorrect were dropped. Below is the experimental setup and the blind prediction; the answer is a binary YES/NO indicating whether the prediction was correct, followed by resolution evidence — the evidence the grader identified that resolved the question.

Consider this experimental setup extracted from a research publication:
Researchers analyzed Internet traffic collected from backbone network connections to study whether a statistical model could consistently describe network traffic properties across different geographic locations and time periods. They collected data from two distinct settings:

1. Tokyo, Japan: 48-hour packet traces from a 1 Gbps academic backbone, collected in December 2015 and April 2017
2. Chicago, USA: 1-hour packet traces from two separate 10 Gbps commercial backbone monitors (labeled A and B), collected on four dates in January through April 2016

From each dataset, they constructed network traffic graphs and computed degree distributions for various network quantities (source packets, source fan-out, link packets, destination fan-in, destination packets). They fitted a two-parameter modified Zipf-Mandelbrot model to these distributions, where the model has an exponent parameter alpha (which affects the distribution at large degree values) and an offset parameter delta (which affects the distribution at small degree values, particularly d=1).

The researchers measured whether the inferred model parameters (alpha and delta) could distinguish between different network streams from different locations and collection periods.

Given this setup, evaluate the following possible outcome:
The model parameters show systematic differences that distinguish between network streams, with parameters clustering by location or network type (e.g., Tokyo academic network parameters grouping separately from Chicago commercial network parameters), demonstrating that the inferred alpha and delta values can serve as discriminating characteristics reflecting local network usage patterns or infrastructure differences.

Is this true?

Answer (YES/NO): YES